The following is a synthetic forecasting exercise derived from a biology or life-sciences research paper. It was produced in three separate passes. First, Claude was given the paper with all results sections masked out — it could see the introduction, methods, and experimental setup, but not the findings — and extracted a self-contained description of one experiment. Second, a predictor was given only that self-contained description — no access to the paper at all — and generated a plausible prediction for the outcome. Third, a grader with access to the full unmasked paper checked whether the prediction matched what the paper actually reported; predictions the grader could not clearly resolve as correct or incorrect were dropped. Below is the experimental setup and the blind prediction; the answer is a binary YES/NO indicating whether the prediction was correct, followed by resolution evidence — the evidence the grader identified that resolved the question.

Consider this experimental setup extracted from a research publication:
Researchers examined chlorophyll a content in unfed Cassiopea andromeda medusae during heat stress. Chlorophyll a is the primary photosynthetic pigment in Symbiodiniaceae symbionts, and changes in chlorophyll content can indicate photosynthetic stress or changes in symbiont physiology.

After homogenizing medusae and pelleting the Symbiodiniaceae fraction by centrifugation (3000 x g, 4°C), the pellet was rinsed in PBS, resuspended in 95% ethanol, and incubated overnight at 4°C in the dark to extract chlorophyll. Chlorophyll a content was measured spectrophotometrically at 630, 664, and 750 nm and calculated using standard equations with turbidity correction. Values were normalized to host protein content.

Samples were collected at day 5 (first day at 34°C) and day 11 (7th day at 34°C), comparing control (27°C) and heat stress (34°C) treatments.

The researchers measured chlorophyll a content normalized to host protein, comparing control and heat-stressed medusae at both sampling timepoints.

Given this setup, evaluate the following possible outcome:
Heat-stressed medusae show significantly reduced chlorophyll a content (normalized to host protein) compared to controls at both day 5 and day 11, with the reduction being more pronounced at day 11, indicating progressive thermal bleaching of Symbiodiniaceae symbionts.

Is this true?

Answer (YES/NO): NO